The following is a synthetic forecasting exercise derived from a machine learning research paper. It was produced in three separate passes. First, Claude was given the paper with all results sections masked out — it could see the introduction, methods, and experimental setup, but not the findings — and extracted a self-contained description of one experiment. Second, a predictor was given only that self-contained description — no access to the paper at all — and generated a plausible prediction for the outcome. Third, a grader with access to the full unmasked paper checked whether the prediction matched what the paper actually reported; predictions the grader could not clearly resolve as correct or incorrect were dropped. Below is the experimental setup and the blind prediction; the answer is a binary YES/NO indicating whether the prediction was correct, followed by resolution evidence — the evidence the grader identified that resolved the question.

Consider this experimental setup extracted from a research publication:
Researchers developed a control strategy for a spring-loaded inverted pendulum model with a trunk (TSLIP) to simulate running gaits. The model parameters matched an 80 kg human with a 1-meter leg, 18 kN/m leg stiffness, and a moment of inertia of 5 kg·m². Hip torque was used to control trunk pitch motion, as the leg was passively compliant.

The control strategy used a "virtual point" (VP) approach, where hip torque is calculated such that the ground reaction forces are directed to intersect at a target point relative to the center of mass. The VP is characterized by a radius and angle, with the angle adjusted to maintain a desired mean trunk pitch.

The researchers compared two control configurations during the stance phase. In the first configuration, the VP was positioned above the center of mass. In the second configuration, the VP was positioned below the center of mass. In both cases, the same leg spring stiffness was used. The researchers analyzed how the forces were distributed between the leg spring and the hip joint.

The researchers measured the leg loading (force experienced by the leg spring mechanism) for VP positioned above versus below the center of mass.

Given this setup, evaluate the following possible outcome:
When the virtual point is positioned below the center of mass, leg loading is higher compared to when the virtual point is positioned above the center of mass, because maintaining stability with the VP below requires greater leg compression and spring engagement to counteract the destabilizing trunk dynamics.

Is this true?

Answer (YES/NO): NO